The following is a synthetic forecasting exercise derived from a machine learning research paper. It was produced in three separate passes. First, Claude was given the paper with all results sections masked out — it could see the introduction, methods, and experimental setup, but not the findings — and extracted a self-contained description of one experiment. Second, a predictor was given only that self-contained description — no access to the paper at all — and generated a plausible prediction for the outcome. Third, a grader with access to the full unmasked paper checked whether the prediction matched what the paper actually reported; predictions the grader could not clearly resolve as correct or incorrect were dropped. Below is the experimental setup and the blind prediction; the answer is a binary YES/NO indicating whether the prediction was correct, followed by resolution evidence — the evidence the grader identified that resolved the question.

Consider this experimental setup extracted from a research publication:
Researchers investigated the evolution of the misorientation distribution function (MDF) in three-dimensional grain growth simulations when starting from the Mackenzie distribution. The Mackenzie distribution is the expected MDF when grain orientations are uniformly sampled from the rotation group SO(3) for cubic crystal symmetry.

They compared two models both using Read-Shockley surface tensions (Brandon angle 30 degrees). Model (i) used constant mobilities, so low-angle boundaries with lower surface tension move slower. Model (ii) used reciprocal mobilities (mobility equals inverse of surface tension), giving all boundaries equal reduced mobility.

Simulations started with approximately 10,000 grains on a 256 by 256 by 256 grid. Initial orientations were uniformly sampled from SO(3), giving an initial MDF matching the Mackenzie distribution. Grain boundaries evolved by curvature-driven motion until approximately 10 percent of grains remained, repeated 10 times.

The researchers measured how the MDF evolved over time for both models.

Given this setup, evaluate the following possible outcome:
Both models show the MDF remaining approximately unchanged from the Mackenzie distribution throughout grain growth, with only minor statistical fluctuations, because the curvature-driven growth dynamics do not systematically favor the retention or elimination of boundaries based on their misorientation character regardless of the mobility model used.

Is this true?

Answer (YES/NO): YES